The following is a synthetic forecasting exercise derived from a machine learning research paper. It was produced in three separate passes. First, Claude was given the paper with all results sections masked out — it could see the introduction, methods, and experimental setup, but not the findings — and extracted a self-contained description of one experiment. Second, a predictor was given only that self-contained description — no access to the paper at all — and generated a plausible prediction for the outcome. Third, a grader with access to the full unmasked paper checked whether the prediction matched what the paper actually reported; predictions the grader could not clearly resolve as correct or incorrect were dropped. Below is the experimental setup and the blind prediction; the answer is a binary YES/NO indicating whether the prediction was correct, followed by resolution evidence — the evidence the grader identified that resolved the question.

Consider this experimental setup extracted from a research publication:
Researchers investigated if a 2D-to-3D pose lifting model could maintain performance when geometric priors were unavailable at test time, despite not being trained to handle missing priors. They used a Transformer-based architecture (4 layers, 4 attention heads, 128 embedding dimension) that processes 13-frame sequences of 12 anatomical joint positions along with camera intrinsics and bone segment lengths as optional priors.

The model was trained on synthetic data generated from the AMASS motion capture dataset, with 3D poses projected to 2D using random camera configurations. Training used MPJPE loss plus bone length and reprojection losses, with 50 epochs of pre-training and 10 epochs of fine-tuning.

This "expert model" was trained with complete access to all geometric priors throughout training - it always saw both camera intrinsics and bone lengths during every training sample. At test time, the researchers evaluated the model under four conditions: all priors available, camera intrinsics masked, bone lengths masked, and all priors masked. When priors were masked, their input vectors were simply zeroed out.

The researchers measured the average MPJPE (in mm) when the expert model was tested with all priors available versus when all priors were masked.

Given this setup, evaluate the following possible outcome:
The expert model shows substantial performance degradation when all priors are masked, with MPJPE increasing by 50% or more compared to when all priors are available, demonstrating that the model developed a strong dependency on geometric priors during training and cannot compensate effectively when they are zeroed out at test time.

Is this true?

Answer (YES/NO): YES